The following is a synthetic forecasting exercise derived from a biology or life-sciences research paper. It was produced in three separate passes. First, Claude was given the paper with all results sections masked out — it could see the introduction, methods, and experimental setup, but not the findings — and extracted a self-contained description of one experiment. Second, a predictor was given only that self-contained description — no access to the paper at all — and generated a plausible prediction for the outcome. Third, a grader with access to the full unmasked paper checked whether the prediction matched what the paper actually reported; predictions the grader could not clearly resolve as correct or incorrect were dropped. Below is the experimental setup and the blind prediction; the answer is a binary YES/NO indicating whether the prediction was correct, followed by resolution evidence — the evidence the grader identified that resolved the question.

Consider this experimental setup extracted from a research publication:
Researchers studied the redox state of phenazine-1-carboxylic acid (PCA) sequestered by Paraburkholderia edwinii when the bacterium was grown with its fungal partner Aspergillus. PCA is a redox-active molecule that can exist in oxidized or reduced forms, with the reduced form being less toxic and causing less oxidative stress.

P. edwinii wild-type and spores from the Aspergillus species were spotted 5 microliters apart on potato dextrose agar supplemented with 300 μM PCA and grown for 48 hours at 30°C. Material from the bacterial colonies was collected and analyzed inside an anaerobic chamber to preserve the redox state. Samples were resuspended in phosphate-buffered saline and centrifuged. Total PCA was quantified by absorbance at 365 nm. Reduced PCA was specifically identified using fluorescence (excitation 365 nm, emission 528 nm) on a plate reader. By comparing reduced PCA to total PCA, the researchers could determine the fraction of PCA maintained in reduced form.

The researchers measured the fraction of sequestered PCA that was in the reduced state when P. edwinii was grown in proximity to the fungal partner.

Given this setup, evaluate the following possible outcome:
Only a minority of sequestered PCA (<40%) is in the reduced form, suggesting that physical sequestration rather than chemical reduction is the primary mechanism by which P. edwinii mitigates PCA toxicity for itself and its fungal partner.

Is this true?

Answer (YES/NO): NO